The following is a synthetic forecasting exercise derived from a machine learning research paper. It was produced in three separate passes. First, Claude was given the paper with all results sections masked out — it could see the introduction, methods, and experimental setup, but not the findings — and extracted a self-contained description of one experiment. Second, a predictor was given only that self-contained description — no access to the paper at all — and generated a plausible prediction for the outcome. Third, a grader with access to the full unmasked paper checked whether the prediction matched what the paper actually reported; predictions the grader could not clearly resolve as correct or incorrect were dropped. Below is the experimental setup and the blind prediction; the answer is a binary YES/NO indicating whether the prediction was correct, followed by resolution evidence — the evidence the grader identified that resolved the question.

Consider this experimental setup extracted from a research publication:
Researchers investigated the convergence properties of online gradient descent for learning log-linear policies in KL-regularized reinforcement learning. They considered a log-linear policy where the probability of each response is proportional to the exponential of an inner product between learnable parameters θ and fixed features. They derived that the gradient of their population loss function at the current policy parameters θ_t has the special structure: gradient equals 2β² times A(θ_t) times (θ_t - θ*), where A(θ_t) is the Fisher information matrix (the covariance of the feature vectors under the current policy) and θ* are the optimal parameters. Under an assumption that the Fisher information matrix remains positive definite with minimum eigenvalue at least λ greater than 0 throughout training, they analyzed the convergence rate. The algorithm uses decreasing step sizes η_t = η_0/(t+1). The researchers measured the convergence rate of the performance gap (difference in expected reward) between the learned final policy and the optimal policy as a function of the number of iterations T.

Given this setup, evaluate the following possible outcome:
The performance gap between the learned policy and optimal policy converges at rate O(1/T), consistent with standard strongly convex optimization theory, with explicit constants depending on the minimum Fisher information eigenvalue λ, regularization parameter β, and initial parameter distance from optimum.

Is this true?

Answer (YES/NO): NO